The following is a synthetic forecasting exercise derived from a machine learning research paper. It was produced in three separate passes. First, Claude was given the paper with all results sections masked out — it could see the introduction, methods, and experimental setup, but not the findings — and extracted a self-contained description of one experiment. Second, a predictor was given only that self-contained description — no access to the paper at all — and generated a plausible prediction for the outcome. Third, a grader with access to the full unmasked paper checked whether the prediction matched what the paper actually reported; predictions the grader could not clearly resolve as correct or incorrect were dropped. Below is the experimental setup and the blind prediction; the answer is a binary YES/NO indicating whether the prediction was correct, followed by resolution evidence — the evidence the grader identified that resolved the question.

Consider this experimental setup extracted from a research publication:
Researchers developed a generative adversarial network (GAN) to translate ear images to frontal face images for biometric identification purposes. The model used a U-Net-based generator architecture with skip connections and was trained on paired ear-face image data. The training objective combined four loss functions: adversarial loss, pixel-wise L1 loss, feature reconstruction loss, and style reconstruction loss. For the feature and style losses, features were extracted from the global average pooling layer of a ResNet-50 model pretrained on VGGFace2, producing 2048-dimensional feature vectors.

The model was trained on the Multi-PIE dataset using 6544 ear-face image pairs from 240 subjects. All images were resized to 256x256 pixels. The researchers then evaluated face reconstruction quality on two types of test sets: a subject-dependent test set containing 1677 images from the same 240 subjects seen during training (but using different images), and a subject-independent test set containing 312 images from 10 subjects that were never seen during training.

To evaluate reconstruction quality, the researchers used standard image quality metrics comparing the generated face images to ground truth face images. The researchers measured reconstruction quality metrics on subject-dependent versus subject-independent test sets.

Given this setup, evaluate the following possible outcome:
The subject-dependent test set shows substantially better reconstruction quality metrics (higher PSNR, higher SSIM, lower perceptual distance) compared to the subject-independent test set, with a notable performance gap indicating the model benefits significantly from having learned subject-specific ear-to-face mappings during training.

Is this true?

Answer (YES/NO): NO